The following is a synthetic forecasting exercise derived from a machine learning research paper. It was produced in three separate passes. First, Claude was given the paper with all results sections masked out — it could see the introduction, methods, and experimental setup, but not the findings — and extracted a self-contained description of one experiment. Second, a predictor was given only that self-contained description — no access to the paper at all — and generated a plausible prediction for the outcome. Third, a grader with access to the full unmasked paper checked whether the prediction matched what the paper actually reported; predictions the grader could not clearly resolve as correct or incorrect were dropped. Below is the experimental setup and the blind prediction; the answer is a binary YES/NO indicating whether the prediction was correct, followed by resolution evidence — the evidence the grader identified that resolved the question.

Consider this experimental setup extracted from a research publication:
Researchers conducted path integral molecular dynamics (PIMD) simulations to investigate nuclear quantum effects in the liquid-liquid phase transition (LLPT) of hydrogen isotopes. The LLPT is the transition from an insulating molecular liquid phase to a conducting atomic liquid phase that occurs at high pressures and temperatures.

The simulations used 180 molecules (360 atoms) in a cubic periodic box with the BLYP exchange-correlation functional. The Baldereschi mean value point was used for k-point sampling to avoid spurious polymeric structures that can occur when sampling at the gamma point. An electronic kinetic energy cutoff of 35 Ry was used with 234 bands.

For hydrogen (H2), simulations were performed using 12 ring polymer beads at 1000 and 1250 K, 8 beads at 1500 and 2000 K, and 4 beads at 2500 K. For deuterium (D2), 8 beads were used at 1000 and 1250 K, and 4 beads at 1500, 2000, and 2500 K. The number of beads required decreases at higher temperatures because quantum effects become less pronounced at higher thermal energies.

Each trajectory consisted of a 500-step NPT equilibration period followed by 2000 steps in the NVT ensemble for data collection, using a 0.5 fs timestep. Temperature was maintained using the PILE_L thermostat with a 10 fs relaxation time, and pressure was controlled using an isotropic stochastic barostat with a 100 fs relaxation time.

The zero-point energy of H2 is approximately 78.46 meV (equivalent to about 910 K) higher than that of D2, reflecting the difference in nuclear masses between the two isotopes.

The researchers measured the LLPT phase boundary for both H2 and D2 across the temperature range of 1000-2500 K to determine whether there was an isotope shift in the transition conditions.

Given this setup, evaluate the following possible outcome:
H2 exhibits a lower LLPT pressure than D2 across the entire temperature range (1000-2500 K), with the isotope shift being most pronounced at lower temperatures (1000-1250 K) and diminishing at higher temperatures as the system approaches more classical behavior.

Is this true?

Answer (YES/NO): YES